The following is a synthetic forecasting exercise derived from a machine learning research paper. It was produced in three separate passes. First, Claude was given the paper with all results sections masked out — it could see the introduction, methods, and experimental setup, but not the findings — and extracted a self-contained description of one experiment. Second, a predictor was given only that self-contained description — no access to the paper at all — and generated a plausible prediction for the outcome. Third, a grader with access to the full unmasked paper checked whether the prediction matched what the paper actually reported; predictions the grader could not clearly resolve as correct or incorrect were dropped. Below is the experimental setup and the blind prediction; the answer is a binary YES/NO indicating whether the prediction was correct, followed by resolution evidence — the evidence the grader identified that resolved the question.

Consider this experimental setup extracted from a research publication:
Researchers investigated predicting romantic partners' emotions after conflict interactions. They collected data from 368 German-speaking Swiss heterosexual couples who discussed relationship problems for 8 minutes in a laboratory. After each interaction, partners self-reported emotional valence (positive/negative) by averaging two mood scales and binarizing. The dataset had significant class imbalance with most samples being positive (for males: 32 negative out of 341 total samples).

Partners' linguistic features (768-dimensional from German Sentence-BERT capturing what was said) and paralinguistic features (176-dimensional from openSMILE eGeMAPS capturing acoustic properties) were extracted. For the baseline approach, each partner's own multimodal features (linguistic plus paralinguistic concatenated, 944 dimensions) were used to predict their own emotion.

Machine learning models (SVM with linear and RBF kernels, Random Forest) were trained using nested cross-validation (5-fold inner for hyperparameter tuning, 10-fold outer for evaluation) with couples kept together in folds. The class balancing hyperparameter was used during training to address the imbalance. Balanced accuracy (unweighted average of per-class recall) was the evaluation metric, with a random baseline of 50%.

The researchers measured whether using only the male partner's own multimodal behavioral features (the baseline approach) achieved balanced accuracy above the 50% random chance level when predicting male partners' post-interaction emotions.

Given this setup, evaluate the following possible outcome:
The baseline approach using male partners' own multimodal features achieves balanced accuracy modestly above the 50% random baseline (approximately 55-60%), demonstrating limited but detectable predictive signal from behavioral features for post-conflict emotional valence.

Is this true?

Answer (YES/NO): NO